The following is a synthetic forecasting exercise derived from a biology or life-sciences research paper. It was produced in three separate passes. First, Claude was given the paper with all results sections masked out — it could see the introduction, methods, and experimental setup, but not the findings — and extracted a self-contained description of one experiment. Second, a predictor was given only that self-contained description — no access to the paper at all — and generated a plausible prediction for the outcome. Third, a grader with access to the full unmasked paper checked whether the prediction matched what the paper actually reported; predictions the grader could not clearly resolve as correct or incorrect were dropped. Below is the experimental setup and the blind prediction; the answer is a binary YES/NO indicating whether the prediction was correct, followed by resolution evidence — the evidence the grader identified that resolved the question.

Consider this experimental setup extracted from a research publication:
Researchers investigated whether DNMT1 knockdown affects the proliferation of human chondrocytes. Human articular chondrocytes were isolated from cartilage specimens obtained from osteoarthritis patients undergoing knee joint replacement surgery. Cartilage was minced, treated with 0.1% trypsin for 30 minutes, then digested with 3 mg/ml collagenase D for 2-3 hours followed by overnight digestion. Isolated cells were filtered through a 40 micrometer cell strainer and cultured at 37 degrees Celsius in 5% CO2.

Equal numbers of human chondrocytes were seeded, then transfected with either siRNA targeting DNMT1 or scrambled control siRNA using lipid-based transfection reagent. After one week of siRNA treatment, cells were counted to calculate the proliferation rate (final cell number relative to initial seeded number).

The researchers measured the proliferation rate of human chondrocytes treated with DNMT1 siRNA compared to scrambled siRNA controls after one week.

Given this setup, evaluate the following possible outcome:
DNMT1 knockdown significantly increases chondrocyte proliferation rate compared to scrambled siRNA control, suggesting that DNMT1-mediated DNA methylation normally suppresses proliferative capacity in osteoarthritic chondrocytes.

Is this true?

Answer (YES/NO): NO